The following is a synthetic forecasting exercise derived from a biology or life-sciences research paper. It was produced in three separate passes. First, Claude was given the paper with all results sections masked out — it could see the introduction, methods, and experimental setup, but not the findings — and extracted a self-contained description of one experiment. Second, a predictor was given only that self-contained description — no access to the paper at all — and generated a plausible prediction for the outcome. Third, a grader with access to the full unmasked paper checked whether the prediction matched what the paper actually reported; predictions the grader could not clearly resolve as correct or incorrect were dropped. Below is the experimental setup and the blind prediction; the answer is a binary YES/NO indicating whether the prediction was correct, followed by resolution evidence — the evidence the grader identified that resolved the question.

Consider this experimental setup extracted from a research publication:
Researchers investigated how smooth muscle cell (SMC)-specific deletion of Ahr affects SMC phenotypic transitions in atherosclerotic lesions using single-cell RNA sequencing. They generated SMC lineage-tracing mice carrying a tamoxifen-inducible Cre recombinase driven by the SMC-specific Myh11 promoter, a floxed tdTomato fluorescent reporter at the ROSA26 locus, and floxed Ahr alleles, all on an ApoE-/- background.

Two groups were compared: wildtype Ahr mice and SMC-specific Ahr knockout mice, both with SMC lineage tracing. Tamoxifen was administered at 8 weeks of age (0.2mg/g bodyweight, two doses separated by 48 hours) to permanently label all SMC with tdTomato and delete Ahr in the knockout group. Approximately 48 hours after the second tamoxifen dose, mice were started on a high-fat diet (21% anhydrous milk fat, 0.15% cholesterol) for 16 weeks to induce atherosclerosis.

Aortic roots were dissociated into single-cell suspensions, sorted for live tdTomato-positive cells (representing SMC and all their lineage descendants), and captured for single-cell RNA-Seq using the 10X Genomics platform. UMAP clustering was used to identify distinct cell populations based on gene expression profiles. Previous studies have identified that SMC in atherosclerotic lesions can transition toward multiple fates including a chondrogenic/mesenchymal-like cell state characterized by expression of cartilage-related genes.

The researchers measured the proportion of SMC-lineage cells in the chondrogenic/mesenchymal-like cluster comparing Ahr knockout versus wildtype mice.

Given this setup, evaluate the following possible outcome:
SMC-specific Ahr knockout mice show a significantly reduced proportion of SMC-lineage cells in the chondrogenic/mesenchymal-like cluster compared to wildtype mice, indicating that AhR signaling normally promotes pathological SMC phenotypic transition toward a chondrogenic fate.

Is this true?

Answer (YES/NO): NO